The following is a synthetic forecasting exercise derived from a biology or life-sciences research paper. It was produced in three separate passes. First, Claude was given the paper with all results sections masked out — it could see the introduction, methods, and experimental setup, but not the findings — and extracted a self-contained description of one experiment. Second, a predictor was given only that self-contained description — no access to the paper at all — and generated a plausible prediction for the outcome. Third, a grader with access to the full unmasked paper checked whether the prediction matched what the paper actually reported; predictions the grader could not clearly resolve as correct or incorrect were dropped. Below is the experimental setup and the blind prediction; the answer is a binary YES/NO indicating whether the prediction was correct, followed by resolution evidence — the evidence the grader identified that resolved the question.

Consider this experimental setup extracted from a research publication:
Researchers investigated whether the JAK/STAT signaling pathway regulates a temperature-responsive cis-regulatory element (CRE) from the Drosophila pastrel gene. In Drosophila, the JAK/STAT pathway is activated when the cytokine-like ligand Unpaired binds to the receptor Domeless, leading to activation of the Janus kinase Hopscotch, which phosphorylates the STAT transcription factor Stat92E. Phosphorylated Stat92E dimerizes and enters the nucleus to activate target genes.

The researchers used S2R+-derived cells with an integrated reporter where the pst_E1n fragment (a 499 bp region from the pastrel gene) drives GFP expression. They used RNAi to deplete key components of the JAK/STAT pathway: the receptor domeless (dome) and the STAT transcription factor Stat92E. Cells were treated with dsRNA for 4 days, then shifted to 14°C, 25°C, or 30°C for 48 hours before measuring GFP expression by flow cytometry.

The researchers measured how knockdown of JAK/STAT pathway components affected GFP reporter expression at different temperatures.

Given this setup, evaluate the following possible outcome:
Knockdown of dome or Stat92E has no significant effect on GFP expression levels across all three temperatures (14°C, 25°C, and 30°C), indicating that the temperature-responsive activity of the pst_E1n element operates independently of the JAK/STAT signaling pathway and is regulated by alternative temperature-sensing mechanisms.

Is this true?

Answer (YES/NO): NO